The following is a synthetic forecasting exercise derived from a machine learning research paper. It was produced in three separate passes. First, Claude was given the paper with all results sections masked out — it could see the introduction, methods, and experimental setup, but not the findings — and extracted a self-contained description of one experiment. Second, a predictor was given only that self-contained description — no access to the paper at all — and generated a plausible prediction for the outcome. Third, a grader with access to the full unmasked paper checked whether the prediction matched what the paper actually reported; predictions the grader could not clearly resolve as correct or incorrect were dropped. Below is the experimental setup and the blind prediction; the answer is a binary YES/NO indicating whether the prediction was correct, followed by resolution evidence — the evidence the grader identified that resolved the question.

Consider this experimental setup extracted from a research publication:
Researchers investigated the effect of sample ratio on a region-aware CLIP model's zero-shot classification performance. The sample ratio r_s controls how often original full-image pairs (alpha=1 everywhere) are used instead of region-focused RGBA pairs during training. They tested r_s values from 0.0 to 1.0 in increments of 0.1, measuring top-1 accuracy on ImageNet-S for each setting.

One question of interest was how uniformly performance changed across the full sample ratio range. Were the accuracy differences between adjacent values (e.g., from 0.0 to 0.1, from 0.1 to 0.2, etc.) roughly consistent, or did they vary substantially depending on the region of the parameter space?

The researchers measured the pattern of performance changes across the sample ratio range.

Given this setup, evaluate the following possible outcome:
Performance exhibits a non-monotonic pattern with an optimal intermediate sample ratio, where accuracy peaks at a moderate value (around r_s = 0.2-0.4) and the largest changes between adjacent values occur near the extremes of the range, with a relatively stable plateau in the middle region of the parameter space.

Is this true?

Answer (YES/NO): NO